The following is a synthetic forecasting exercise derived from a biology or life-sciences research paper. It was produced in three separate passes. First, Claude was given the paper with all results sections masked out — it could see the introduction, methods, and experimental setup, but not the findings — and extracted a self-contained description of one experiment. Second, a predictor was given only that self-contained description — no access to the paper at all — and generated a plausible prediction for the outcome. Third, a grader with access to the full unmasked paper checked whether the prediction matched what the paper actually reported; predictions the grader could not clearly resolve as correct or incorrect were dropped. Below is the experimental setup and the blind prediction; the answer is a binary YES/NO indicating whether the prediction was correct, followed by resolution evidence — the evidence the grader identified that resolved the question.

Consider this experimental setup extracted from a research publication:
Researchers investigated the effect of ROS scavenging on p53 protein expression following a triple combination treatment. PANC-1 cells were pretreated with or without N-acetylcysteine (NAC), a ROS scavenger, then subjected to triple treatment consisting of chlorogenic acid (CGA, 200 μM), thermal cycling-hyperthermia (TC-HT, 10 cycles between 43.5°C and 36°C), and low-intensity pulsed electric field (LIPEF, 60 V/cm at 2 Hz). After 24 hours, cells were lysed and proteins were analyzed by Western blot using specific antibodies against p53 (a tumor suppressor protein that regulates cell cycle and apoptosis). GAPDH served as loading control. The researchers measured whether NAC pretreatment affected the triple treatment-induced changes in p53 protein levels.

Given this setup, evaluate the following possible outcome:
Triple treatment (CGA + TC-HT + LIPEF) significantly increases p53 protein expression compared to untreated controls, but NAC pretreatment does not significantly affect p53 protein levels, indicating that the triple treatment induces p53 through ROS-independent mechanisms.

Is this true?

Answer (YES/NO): NO